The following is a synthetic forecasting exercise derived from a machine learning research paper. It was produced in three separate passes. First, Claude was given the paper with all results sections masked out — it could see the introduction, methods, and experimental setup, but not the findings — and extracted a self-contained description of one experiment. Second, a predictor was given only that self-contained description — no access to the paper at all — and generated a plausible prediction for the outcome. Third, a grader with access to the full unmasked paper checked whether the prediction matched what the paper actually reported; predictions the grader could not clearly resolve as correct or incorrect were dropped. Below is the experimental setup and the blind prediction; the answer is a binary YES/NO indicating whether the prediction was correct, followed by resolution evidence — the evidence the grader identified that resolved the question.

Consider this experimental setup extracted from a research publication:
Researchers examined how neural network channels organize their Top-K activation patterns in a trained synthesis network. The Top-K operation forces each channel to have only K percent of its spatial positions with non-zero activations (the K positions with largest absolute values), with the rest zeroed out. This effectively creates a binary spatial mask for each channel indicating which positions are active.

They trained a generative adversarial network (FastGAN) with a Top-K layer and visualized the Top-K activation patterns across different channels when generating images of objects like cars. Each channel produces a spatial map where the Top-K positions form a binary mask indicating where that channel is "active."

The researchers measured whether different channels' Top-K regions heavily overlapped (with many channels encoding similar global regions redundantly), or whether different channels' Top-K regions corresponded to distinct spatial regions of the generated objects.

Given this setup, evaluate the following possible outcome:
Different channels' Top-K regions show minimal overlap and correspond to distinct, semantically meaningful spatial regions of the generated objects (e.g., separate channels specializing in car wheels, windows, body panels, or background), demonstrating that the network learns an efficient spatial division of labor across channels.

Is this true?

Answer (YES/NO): YES